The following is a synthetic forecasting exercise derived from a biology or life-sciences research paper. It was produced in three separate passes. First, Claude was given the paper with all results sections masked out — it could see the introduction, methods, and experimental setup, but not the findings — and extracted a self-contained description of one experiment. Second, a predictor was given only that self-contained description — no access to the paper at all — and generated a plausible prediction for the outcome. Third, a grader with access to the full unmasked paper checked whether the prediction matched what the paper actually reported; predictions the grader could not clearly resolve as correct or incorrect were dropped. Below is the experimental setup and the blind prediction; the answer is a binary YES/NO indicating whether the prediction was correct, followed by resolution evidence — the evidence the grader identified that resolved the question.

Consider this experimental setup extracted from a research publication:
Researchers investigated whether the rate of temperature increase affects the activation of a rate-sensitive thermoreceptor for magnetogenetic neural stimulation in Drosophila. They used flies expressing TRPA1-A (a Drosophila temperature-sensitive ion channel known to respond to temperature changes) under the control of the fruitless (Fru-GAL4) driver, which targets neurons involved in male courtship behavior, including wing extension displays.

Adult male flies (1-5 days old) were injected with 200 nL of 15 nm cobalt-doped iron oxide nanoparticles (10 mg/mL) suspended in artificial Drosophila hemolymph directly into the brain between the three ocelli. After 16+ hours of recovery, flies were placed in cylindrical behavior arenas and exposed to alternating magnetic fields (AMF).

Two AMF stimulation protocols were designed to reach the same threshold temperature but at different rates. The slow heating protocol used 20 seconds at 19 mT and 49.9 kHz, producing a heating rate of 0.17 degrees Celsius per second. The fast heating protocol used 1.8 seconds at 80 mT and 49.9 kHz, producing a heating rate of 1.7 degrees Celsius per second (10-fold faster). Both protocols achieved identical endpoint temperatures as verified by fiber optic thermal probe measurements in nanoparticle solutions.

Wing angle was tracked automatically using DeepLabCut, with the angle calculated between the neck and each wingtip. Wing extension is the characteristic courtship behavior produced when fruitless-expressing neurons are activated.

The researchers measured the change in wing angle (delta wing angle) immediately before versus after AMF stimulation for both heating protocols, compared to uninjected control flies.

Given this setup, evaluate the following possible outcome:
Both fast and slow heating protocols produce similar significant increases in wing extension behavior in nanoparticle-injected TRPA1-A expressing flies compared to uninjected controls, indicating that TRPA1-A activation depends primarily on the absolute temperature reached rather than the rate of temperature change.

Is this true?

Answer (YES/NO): NO